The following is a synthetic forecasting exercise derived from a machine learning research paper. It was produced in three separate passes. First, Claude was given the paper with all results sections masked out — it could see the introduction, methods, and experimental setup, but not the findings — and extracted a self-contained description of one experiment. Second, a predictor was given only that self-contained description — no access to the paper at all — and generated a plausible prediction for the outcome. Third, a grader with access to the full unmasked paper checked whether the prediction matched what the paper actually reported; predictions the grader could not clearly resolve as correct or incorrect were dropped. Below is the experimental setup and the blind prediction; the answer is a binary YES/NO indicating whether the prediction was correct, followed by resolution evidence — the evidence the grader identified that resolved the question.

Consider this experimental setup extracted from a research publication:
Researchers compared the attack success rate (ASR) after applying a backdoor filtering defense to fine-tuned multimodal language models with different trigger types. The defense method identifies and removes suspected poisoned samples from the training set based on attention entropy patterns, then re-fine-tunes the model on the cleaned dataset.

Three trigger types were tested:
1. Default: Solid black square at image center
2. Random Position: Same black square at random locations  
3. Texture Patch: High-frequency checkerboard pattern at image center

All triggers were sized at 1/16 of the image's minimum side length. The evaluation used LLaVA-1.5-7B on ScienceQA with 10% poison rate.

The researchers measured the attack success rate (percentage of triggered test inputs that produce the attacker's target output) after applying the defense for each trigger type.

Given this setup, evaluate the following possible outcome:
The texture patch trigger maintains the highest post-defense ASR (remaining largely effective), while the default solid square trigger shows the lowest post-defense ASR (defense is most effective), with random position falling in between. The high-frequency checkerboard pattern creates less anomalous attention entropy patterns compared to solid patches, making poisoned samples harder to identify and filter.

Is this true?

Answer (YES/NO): NO